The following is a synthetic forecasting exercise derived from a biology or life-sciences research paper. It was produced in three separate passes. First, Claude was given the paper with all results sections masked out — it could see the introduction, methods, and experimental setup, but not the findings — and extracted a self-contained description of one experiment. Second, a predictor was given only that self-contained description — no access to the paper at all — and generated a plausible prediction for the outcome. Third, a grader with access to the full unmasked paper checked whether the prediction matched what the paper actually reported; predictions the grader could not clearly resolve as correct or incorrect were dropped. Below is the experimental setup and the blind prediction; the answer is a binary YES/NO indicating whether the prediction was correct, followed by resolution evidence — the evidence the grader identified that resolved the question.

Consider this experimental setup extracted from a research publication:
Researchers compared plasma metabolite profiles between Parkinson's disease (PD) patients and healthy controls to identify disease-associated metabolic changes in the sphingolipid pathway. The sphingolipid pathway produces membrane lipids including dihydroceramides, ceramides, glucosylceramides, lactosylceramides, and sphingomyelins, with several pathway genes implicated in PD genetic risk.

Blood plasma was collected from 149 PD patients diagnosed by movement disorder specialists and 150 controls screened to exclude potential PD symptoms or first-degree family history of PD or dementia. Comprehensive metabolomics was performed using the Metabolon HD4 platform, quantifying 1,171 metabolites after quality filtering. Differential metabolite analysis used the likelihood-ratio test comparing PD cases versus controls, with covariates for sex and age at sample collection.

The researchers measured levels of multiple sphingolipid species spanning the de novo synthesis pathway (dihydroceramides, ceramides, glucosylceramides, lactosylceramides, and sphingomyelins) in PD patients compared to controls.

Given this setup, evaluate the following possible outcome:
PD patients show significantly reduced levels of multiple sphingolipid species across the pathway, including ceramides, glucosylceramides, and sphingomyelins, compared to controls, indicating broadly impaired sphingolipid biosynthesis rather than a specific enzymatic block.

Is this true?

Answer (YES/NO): NO